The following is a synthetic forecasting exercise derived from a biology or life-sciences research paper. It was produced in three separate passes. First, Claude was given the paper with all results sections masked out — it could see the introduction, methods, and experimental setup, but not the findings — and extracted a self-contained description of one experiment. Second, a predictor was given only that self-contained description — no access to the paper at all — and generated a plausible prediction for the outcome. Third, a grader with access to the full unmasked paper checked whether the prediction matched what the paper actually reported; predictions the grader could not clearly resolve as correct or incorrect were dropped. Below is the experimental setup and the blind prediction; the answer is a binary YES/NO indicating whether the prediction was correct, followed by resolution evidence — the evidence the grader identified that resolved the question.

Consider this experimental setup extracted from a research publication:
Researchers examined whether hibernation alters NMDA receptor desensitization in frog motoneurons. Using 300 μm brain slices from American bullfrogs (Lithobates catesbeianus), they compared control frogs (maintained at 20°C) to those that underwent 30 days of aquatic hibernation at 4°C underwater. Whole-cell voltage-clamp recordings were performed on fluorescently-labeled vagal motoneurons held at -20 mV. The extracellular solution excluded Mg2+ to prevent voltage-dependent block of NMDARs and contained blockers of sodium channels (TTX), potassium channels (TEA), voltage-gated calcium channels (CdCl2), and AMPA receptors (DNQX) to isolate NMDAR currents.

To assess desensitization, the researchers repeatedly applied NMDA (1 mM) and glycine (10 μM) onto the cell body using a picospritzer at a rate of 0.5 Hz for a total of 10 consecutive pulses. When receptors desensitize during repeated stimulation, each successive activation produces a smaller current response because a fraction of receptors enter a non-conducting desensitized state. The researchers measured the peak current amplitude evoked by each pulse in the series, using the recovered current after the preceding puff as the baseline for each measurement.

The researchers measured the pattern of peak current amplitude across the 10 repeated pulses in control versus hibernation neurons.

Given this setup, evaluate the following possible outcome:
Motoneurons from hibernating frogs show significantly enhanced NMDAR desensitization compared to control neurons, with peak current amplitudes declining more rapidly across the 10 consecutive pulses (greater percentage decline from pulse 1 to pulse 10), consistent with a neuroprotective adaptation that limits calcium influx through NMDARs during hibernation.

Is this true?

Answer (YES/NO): YES